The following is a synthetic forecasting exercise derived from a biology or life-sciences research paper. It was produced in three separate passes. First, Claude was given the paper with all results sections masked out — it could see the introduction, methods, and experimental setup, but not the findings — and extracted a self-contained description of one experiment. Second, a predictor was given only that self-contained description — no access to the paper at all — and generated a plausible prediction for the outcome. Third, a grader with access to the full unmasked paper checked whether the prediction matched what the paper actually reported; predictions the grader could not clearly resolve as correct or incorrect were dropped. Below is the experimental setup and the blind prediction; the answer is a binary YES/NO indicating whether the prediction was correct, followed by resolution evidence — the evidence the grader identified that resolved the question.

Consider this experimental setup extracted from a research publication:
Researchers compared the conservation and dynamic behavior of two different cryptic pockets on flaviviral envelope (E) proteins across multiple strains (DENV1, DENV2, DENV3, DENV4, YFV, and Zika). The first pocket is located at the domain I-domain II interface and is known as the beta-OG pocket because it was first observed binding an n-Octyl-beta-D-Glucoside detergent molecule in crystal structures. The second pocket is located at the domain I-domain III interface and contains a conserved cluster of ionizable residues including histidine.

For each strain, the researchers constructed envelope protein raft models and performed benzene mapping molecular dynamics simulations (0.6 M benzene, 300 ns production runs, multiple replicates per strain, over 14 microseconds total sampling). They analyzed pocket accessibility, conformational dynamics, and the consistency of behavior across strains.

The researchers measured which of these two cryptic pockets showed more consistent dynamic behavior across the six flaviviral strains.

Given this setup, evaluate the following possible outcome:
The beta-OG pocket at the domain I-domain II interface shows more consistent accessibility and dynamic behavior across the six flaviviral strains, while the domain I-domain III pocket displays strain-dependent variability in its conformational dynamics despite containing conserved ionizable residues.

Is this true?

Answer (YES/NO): NO